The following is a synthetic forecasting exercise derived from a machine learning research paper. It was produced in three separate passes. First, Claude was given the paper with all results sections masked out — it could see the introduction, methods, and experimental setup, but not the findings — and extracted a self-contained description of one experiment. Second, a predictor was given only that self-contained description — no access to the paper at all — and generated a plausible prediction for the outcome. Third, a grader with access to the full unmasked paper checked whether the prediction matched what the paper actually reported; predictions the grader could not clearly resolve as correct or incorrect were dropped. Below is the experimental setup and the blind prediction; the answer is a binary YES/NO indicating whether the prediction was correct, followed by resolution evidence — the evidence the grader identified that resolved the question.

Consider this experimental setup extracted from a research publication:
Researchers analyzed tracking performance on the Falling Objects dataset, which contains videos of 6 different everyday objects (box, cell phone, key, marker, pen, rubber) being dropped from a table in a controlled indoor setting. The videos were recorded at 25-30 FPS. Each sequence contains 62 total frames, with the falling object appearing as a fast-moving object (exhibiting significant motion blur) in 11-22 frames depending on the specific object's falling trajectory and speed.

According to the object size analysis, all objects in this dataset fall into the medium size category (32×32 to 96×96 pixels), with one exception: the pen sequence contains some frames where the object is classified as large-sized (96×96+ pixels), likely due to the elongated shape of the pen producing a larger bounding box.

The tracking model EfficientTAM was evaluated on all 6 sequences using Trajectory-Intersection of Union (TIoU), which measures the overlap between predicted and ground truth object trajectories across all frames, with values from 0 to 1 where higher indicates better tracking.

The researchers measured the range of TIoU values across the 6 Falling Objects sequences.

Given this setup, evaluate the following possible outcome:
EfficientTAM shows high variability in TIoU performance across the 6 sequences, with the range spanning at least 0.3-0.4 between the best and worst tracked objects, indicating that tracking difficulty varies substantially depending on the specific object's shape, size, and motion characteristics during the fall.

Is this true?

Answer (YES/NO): YES